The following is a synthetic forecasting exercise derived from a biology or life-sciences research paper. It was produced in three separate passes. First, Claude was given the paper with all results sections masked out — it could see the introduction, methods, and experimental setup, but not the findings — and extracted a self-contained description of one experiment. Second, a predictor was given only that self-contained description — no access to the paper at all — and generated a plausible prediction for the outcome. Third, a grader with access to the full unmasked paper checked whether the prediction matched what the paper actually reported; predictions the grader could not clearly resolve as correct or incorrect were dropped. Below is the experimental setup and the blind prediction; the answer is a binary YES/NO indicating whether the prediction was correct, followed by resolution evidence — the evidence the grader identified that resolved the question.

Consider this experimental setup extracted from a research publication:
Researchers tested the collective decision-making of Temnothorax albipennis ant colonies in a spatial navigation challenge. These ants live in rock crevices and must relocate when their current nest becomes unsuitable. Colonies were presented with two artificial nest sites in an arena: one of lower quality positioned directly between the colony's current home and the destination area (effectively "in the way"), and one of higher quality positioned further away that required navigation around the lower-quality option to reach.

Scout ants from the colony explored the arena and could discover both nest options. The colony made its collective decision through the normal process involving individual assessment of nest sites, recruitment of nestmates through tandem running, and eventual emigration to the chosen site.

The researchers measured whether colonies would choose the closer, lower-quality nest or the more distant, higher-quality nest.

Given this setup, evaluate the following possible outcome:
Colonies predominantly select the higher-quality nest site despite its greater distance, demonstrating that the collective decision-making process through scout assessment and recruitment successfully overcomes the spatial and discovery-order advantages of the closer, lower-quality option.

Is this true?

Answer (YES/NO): YES